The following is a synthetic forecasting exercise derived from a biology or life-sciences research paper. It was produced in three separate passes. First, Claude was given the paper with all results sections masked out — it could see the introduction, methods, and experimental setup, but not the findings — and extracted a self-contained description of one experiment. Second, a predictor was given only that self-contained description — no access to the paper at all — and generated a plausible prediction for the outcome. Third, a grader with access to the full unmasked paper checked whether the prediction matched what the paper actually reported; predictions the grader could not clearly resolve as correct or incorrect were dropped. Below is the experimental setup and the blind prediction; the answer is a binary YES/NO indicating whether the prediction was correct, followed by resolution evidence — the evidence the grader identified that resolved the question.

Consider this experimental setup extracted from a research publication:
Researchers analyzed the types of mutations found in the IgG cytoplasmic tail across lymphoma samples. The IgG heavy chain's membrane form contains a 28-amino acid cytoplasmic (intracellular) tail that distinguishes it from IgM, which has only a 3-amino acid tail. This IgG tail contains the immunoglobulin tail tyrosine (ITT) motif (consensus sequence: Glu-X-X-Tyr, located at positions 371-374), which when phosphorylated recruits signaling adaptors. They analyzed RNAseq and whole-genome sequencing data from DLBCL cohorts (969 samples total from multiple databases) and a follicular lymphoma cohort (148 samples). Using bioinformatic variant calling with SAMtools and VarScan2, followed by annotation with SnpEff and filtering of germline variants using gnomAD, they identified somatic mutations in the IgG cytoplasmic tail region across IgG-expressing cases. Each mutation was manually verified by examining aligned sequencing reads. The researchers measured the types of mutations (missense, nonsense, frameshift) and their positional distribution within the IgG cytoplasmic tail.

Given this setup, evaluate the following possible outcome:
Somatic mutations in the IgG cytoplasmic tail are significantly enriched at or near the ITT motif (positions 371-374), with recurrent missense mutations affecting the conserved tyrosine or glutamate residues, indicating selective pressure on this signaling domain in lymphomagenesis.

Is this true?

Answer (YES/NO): NO